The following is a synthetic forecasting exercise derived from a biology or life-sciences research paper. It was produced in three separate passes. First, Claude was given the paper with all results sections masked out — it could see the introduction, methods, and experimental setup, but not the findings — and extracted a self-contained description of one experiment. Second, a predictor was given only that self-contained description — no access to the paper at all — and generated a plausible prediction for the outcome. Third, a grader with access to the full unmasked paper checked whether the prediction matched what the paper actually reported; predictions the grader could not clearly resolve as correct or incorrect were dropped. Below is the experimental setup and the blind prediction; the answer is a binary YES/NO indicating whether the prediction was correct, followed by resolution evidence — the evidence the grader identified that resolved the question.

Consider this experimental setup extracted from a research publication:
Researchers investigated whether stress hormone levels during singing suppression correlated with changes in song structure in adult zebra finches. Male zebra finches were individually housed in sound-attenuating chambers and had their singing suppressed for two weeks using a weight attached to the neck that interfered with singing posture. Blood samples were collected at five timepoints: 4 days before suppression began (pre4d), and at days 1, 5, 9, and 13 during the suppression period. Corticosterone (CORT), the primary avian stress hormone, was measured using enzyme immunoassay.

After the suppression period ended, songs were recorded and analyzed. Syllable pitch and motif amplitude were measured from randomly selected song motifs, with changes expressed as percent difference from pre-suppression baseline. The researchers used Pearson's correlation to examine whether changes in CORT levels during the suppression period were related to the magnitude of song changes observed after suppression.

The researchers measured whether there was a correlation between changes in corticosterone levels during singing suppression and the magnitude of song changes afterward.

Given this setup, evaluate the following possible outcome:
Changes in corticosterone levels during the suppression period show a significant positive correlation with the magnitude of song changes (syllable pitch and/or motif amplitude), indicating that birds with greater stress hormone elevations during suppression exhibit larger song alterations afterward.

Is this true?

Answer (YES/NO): NO